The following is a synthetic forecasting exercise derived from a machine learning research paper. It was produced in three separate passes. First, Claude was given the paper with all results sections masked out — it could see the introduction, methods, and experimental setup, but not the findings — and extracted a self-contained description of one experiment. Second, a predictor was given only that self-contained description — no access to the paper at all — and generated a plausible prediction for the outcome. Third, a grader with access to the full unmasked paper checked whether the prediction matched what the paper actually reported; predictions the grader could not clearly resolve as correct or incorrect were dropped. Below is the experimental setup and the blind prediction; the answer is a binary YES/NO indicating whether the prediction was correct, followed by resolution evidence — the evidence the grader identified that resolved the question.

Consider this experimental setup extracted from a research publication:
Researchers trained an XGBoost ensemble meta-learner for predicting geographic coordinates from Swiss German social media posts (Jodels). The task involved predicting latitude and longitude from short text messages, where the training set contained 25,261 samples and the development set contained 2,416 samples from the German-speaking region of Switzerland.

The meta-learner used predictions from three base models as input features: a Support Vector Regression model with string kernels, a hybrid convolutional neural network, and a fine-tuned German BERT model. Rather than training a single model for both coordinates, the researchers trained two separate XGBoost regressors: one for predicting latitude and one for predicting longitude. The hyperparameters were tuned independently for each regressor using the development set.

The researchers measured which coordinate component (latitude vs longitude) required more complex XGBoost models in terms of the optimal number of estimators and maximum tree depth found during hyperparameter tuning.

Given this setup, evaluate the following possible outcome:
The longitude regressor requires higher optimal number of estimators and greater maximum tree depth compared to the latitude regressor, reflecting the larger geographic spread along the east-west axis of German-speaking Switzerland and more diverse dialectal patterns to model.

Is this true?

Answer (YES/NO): YES